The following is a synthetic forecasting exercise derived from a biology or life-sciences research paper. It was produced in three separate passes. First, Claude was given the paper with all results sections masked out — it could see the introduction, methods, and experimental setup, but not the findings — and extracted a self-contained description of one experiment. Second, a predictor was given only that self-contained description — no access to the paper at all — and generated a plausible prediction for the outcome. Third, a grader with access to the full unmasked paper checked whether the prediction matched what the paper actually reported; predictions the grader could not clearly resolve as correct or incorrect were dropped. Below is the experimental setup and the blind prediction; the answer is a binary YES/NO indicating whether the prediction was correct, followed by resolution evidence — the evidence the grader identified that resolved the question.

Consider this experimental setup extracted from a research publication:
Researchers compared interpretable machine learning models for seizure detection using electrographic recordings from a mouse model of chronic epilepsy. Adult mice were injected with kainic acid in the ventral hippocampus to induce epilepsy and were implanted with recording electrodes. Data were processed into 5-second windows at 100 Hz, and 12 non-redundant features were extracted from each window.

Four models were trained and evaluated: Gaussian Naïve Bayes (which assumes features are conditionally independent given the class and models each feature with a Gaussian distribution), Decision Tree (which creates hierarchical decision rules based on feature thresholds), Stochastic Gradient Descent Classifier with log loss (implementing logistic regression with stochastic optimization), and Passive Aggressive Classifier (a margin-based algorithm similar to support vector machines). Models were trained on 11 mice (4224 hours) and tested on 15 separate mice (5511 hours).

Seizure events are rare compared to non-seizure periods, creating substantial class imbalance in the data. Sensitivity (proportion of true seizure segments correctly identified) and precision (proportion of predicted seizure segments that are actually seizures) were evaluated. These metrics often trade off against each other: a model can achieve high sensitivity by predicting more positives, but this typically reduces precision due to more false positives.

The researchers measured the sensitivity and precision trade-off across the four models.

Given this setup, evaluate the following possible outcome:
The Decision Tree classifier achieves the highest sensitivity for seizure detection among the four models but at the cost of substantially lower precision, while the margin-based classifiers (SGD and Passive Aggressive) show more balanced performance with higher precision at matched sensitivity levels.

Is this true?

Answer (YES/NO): NO